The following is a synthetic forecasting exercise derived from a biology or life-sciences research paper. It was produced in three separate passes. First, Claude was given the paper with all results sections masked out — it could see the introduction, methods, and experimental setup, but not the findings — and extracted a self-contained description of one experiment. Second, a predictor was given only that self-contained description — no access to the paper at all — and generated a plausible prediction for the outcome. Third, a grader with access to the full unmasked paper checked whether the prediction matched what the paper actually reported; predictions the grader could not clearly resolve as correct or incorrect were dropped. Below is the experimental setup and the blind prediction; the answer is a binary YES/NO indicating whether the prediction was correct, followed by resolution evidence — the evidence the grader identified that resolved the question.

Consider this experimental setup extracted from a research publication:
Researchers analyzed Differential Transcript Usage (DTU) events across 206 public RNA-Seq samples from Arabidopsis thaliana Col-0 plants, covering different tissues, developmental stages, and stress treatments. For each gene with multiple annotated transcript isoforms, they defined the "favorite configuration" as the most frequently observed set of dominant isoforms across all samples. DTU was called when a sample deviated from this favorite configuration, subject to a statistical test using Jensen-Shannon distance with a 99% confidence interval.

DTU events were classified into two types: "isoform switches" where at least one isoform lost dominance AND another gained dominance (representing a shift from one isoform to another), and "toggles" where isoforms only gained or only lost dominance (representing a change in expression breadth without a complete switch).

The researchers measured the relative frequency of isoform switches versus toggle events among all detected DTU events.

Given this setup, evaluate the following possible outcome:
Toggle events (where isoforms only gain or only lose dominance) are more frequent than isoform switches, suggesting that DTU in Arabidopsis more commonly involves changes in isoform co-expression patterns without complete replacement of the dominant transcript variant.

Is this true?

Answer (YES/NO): YES